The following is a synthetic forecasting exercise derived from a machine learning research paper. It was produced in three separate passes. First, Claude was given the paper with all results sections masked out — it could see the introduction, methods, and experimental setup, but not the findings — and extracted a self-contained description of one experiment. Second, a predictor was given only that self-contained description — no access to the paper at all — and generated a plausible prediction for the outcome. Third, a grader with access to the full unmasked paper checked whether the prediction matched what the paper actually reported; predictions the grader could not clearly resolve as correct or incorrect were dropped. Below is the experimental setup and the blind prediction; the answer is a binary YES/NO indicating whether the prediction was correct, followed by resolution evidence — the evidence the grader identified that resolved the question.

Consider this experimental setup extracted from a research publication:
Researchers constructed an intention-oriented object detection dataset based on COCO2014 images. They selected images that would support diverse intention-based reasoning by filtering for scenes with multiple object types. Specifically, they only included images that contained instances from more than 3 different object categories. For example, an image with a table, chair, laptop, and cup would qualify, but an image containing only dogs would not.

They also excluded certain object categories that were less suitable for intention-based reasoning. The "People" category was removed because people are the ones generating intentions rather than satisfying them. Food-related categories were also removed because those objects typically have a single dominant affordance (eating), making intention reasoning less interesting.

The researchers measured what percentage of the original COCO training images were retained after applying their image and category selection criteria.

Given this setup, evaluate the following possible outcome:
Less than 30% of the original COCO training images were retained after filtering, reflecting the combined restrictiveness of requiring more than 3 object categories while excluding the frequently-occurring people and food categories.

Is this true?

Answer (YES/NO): NO